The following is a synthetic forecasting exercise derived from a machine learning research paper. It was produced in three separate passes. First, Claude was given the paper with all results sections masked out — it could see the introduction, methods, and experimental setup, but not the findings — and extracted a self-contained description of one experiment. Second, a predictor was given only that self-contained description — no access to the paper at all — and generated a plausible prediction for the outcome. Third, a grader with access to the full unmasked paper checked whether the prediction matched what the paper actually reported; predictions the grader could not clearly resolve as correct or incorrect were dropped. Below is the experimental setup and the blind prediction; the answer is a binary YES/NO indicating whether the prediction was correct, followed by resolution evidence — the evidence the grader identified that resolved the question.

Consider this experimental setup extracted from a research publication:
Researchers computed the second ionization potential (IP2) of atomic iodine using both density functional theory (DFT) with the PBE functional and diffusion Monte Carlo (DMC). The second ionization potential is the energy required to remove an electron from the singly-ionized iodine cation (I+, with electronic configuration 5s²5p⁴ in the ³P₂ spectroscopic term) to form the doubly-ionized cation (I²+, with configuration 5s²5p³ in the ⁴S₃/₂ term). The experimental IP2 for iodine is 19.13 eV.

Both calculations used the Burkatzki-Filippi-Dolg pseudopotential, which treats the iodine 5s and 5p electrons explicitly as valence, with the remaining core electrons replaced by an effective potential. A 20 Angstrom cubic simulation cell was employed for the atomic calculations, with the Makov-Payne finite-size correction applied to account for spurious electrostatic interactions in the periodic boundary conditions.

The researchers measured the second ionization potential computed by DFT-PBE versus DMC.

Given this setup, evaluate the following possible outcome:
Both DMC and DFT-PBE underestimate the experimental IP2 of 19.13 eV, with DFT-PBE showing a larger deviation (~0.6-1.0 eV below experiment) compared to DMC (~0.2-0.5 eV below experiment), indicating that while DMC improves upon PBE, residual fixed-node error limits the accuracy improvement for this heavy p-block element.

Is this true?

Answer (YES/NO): NO